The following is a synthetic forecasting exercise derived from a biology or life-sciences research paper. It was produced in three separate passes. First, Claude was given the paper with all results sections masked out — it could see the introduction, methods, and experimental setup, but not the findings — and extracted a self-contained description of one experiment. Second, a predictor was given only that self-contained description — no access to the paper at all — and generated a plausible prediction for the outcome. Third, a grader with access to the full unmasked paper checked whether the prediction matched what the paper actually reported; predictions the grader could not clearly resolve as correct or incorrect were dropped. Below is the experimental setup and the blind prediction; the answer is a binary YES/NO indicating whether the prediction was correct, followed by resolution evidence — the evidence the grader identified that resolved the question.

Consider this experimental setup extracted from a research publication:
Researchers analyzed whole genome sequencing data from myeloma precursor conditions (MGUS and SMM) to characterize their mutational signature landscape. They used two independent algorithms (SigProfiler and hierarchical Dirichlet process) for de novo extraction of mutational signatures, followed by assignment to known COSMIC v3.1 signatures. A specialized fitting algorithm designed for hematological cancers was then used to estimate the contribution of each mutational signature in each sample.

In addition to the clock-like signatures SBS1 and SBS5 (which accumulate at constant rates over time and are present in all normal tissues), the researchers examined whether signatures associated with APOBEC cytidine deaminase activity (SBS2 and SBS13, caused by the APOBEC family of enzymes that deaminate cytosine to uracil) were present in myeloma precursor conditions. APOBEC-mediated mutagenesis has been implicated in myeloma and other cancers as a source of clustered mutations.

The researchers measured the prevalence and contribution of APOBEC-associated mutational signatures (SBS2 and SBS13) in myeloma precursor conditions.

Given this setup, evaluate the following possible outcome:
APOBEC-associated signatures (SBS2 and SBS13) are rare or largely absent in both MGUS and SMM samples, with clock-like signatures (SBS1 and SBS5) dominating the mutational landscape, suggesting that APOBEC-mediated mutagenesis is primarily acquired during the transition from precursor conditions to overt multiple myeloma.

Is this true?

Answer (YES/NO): NO